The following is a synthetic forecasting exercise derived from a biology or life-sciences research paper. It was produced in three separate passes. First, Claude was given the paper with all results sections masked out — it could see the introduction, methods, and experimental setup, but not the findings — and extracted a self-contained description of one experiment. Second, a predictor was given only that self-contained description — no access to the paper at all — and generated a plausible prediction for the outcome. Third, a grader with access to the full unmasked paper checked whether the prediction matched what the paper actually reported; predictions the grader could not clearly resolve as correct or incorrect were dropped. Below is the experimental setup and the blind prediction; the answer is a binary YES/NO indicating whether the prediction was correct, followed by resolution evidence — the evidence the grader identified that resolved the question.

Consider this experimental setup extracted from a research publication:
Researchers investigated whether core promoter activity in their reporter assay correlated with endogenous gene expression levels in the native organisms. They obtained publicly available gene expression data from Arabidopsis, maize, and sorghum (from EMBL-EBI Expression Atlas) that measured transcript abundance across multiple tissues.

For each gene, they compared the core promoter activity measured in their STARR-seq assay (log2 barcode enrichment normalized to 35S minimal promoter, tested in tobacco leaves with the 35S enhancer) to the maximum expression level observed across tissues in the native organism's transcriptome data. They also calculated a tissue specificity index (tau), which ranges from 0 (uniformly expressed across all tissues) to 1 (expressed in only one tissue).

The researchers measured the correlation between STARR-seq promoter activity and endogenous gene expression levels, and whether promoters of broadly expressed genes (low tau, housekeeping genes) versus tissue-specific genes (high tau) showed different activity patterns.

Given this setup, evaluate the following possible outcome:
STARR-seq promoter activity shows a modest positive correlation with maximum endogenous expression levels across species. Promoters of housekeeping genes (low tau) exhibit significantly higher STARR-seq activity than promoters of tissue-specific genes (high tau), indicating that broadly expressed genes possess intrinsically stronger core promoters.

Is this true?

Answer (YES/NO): NO